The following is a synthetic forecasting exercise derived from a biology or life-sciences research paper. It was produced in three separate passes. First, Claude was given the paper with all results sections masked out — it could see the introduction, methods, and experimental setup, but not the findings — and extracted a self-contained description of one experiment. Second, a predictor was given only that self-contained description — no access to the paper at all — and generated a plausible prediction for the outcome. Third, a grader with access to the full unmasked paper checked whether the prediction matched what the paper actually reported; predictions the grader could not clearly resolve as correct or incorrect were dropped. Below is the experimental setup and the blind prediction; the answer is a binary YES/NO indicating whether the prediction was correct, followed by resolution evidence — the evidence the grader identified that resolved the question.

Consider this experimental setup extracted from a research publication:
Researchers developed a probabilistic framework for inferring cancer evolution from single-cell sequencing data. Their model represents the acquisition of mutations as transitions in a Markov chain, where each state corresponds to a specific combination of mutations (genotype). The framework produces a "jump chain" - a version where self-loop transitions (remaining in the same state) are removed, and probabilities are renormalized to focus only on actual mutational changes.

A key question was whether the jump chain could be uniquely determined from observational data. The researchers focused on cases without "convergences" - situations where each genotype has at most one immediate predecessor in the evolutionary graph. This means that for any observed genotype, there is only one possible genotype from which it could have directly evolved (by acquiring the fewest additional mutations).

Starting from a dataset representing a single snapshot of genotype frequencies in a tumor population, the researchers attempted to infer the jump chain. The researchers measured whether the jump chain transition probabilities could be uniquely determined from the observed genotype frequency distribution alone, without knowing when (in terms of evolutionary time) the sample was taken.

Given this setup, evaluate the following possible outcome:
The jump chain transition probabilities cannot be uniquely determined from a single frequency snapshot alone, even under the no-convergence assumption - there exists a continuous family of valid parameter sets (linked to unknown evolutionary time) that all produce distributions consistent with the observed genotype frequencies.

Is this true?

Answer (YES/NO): NO